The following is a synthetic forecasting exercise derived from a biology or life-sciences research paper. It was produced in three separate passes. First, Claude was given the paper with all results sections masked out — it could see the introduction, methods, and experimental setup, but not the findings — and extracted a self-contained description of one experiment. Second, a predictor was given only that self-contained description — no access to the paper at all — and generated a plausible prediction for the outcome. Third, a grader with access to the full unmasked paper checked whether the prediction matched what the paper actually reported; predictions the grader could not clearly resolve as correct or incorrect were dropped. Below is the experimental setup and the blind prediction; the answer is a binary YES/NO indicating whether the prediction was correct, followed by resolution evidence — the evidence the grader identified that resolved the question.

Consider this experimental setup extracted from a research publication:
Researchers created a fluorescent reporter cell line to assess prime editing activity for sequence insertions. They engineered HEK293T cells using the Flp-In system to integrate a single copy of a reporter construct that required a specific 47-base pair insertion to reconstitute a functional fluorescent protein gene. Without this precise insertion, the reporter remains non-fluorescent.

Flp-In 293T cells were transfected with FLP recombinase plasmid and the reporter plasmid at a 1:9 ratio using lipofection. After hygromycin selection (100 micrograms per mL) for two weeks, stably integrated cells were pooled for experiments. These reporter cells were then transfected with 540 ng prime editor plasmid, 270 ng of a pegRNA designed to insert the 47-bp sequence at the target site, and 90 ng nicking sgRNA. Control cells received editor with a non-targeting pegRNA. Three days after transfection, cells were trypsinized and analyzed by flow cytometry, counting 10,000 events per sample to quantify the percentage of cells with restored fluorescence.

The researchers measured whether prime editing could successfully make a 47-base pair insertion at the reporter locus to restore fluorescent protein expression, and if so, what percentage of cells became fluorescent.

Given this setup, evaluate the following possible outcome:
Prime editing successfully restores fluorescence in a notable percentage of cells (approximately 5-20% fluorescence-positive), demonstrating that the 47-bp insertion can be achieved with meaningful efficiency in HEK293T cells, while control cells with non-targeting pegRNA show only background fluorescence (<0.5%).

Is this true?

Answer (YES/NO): YES